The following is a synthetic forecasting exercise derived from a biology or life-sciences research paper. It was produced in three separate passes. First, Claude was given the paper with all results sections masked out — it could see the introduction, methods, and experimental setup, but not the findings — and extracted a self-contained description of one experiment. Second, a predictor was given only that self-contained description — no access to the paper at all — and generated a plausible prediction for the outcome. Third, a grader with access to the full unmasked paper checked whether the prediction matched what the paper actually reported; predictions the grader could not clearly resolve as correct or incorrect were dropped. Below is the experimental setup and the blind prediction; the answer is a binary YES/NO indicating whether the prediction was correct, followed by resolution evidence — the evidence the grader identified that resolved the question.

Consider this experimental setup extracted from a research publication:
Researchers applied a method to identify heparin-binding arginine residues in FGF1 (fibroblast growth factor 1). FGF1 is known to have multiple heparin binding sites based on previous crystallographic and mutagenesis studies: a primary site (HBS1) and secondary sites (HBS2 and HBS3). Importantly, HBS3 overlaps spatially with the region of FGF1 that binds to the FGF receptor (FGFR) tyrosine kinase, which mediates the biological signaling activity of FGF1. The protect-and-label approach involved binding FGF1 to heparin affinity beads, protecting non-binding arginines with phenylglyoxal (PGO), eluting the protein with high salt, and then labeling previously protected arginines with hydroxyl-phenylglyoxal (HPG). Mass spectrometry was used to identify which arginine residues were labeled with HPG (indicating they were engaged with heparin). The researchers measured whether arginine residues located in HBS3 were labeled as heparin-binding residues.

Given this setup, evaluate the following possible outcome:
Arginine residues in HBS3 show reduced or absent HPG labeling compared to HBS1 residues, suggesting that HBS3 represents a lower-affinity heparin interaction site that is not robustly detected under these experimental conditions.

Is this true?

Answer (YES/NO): NO